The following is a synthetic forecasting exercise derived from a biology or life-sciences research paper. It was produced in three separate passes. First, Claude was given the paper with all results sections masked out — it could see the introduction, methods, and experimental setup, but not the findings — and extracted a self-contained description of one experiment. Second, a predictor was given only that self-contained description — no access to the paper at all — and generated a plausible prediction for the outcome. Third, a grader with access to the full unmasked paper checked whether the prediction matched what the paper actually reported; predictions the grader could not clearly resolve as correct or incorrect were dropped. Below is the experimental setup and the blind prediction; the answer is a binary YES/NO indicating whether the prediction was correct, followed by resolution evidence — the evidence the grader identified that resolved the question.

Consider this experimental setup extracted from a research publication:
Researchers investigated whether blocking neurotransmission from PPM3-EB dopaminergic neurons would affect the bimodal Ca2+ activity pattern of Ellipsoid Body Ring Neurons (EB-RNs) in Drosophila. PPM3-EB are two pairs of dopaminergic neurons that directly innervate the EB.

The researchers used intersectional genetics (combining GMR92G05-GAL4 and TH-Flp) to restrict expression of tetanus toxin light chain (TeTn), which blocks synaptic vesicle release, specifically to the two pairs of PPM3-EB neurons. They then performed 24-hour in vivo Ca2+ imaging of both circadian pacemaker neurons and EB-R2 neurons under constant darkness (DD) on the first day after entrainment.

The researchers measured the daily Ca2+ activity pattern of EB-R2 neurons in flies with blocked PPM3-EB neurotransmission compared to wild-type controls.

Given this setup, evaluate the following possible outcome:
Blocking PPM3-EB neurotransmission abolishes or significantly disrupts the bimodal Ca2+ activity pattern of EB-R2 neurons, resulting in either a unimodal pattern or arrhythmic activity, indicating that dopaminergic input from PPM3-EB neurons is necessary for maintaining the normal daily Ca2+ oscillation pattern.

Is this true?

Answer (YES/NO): YES